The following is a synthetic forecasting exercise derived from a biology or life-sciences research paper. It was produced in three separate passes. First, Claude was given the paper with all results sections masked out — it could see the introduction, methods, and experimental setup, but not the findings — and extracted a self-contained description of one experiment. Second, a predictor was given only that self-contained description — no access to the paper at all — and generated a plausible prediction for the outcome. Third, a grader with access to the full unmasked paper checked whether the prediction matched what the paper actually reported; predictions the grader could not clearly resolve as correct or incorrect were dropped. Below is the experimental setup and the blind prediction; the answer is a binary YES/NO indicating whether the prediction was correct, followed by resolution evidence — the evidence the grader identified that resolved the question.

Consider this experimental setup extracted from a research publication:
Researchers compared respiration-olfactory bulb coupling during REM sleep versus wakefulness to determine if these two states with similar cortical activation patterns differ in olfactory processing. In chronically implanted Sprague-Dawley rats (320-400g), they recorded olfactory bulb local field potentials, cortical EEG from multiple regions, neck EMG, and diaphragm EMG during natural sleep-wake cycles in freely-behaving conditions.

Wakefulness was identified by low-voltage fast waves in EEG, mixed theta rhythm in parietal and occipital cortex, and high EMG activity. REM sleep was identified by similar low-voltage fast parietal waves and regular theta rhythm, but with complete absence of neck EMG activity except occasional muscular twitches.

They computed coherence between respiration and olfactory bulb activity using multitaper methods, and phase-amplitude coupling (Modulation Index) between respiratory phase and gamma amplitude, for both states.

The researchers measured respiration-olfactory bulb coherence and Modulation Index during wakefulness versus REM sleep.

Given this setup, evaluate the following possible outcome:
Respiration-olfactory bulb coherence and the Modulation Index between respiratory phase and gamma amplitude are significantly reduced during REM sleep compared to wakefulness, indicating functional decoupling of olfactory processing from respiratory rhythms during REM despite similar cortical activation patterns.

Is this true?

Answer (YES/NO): YES